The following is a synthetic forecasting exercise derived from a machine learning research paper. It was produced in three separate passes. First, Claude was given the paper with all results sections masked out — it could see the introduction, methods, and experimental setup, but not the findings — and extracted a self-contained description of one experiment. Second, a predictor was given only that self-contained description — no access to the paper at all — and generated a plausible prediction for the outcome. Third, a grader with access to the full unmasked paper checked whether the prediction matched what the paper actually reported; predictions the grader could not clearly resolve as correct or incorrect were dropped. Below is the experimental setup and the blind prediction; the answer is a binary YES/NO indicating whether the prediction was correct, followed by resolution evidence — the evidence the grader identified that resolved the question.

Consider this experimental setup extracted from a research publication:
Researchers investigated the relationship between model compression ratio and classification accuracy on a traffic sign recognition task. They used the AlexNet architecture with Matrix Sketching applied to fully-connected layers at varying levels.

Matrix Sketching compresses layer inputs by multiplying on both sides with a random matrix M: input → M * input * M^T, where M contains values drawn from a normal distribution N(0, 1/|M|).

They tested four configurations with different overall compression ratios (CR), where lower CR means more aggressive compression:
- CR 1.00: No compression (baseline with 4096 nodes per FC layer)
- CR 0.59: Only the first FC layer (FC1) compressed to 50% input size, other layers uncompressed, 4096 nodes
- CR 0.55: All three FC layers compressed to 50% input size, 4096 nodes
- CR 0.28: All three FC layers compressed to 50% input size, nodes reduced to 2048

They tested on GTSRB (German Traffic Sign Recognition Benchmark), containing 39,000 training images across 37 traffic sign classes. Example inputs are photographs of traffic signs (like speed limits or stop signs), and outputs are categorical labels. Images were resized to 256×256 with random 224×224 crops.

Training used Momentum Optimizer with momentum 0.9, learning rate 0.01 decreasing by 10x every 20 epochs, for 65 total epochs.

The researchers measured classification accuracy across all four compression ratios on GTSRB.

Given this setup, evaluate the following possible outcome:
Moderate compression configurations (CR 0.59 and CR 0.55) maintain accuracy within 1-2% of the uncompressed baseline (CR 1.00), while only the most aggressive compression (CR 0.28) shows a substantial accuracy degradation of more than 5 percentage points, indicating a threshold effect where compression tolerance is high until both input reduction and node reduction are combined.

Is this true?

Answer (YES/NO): NO